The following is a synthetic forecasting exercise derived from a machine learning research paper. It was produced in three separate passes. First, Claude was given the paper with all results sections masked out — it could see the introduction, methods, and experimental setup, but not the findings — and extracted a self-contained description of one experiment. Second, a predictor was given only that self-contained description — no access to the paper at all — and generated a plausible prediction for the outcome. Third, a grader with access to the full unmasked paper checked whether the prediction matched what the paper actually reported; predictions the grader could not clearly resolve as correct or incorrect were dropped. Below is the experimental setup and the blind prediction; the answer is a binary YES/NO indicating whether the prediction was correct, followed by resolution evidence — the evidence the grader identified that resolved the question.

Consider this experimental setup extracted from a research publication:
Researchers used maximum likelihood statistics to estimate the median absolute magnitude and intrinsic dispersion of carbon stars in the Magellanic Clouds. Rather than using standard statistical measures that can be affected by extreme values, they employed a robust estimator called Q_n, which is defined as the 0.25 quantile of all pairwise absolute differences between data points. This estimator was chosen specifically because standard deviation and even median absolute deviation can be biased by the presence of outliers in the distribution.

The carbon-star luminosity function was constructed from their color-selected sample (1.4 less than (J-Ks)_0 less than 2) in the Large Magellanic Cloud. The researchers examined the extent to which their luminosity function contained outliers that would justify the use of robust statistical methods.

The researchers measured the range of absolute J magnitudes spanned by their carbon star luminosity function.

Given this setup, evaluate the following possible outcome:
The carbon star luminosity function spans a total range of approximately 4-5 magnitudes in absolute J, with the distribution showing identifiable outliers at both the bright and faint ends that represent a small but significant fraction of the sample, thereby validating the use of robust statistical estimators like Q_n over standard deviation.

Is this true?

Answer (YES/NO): NO